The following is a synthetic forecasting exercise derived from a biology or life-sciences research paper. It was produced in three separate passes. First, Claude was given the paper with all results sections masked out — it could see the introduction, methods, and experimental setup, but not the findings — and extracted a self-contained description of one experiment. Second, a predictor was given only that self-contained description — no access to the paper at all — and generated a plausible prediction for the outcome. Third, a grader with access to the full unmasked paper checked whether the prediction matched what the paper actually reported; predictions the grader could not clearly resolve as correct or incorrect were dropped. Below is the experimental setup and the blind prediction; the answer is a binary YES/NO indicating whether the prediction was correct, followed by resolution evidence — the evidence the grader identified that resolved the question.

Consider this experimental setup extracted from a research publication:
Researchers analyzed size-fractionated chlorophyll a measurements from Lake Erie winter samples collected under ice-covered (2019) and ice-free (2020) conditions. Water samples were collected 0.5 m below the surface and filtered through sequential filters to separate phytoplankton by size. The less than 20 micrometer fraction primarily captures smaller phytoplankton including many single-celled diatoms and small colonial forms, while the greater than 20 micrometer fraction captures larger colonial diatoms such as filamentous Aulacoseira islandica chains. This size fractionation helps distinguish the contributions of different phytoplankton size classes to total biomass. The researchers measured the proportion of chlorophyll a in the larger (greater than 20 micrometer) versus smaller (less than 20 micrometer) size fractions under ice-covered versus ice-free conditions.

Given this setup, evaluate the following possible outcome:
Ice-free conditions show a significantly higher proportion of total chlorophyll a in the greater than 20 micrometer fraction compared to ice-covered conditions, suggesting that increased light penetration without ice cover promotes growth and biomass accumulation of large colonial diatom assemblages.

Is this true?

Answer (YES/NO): NO